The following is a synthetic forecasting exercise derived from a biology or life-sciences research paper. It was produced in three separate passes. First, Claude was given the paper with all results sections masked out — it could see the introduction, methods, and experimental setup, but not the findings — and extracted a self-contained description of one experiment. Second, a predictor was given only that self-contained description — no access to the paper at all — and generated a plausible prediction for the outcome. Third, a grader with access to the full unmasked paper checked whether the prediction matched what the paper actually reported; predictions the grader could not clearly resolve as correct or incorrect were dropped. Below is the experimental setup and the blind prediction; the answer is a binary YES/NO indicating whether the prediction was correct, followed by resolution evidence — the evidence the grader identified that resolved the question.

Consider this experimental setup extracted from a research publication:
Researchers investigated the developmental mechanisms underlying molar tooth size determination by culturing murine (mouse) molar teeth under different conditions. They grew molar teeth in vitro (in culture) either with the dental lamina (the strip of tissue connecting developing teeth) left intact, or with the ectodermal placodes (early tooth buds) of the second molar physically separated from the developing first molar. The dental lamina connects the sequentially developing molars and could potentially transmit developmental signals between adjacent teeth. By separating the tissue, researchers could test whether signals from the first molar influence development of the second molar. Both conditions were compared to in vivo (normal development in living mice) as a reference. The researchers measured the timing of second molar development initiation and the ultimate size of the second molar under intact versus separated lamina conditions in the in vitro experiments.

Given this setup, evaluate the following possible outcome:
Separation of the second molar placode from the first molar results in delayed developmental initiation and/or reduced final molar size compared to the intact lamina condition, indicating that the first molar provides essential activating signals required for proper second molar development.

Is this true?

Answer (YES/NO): NO